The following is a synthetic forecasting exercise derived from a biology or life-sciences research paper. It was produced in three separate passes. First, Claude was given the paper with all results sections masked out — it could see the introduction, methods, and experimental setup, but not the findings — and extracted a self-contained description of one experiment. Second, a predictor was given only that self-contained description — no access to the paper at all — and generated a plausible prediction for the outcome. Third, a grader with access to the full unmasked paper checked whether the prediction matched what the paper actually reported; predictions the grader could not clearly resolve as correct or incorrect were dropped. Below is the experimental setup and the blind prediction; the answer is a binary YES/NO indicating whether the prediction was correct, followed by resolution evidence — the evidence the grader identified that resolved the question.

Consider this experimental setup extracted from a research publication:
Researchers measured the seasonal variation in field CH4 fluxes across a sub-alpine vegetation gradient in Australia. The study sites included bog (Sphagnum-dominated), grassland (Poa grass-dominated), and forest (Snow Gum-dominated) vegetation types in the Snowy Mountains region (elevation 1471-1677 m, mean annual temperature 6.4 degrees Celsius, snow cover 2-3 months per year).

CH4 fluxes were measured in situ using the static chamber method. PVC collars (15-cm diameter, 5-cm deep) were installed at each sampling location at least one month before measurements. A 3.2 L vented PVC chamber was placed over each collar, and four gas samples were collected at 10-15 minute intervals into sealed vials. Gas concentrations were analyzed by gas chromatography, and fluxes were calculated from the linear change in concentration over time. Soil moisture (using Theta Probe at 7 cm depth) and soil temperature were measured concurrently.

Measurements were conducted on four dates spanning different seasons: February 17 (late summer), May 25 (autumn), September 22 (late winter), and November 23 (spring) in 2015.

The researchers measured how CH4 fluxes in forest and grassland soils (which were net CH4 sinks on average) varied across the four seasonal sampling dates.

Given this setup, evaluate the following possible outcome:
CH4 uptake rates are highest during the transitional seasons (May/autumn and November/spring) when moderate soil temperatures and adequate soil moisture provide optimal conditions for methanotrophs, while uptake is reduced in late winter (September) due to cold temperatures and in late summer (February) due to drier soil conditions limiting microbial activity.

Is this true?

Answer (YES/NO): NO